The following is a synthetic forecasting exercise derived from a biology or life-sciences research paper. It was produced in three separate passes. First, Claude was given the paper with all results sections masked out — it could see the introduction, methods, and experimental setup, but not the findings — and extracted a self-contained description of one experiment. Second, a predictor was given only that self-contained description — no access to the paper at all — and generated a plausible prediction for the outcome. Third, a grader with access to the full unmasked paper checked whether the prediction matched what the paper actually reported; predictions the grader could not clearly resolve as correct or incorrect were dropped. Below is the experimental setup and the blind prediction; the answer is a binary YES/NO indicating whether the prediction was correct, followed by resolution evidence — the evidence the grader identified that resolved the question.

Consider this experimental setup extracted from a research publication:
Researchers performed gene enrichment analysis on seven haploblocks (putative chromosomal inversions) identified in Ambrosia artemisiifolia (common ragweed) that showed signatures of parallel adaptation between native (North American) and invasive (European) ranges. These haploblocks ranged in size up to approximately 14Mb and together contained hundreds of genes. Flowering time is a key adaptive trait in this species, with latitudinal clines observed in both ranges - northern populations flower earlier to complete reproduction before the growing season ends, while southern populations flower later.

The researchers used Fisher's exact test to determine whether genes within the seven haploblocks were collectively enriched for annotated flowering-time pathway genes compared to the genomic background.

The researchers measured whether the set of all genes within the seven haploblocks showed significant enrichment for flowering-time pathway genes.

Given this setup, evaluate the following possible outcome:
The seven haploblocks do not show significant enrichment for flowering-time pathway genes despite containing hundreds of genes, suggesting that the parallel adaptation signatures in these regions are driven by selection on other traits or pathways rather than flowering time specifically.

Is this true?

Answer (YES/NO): NO